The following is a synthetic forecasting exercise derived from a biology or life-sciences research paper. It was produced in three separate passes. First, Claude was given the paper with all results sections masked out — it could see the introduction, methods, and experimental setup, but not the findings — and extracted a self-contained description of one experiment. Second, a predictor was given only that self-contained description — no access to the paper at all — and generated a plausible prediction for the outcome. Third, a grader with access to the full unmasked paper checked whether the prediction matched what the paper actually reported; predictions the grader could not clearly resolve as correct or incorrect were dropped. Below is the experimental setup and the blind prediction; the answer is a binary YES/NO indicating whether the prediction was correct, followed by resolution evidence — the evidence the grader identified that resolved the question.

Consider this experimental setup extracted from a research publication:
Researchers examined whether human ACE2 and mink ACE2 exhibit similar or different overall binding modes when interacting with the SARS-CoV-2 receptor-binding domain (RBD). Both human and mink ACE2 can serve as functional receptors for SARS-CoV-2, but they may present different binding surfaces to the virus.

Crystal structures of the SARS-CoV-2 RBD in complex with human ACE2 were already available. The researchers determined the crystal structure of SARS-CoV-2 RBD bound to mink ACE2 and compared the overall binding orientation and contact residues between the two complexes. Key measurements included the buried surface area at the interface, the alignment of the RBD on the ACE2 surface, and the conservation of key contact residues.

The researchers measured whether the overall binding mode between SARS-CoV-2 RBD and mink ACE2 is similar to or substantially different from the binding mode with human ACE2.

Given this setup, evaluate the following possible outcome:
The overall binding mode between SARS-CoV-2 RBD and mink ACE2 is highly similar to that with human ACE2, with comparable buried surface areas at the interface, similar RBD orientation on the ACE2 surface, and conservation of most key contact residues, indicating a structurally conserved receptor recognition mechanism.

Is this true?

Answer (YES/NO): YES